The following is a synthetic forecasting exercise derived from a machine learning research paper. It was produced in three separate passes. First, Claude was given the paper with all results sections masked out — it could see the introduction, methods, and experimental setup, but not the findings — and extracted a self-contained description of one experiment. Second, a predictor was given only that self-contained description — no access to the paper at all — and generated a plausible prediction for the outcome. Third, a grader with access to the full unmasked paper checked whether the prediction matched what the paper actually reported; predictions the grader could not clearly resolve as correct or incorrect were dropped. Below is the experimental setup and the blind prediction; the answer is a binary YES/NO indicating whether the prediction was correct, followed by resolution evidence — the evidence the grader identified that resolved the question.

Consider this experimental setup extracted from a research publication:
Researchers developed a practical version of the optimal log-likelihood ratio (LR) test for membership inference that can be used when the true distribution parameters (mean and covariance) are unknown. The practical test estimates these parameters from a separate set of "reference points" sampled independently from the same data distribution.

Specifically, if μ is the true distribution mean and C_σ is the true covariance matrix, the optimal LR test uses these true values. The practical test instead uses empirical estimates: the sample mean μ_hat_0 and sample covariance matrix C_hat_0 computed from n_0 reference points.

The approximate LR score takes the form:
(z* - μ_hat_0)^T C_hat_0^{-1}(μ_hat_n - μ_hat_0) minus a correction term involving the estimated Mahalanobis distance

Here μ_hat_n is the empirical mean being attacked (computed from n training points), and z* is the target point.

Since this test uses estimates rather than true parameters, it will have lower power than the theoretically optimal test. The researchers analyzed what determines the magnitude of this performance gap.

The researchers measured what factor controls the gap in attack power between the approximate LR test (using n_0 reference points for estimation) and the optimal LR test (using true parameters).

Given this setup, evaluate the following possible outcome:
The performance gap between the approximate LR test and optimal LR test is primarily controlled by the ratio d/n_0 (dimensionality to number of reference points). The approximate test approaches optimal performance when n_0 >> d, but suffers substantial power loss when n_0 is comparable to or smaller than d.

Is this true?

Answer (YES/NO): NO